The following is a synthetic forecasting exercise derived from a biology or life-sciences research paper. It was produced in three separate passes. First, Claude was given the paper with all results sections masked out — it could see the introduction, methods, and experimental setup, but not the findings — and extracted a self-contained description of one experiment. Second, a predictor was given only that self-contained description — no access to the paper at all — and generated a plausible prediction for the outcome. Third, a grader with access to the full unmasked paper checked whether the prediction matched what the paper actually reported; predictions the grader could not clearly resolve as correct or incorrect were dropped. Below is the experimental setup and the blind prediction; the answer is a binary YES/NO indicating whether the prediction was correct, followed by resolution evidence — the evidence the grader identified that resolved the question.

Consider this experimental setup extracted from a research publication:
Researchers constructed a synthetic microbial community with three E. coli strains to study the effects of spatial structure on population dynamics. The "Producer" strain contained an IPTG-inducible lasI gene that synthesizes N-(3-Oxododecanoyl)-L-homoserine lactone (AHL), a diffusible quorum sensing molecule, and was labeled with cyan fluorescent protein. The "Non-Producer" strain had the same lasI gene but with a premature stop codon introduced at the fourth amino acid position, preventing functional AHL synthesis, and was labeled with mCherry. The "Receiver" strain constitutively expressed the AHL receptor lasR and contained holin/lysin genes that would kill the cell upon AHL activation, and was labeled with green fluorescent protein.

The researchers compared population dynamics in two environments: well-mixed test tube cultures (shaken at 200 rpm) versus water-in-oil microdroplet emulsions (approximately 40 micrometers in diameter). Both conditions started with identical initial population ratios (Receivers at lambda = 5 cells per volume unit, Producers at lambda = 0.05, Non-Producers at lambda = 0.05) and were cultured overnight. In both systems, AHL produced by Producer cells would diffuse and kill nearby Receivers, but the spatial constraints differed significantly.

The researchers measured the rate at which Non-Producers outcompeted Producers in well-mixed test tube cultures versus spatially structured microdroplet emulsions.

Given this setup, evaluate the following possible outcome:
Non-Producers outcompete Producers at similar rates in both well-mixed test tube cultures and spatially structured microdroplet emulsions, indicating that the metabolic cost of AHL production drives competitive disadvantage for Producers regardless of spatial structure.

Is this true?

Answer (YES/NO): NO